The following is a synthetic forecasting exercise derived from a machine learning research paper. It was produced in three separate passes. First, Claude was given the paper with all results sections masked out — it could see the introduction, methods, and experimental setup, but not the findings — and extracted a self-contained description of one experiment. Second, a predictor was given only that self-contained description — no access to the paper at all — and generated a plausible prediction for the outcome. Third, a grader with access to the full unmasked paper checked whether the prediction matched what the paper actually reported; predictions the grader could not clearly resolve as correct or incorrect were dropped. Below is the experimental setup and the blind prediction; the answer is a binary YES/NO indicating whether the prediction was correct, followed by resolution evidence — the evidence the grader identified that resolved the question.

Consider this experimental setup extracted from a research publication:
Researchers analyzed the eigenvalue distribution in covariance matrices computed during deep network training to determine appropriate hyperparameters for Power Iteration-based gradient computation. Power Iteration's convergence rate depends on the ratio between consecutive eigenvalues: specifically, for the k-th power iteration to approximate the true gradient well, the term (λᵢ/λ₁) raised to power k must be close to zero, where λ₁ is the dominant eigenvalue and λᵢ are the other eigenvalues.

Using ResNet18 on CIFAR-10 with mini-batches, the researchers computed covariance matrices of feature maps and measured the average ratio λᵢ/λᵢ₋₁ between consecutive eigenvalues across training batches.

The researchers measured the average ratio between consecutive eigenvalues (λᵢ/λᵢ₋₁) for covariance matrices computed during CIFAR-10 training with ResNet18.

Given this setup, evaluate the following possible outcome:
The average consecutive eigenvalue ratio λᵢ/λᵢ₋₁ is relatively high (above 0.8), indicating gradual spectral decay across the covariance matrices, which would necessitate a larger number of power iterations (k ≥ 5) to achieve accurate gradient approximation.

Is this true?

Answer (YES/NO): YES